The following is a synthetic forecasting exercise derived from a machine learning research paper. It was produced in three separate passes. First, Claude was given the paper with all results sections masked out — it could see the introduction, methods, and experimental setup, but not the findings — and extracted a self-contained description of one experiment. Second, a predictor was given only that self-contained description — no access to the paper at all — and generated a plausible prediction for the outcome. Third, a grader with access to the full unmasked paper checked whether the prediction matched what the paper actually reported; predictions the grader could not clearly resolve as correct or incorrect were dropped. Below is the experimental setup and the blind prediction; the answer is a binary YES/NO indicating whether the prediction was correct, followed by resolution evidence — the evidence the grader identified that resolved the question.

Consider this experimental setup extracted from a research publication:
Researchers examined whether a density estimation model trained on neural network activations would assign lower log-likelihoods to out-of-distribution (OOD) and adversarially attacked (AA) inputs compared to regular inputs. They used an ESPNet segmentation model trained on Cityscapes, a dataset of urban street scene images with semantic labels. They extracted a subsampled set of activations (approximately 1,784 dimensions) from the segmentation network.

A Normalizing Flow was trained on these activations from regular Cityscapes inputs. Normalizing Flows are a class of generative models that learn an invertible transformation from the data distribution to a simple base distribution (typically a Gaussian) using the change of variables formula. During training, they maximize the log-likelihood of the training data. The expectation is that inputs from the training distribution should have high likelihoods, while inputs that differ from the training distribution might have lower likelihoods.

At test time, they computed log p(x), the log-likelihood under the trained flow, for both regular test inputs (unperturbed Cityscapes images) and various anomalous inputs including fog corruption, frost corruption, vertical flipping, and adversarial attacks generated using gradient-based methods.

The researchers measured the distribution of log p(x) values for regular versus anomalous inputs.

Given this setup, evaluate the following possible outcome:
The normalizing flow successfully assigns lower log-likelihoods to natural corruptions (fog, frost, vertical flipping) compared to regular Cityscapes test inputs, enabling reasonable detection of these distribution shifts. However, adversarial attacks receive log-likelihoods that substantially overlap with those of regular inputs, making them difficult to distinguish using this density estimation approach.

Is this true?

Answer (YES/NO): NO